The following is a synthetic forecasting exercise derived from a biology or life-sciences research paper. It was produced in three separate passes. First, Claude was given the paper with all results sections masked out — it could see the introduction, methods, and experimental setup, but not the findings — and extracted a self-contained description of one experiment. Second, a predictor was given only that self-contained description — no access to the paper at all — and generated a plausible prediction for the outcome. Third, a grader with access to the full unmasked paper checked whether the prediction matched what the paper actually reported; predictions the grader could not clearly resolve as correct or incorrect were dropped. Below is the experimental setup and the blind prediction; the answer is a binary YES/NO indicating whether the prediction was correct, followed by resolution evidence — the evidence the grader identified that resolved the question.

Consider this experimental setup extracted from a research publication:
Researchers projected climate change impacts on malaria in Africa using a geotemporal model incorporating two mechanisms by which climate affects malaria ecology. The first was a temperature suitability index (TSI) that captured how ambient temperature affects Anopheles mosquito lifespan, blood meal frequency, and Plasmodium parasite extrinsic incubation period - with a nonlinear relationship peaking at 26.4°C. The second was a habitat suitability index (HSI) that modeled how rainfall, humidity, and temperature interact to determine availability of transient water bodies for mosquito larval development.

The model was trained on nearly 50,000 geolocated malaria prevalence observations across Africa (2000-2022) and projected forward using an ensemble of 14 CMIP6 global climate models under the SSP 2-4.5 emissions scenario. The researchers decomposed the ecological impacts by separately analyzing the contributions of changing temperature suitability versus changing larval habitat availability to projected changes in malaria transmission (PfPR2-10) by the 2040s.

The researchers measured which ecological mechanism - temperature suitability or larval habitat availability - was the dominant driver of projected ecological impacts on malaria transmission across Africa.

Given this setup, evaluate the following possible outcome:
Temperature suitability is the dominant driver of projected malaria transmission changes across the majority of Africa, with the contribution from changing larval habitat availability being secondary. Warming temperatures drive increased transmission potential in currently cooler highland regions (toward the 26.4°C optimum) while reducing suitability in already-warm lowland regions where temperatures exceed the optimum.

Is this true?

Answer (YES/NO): YES